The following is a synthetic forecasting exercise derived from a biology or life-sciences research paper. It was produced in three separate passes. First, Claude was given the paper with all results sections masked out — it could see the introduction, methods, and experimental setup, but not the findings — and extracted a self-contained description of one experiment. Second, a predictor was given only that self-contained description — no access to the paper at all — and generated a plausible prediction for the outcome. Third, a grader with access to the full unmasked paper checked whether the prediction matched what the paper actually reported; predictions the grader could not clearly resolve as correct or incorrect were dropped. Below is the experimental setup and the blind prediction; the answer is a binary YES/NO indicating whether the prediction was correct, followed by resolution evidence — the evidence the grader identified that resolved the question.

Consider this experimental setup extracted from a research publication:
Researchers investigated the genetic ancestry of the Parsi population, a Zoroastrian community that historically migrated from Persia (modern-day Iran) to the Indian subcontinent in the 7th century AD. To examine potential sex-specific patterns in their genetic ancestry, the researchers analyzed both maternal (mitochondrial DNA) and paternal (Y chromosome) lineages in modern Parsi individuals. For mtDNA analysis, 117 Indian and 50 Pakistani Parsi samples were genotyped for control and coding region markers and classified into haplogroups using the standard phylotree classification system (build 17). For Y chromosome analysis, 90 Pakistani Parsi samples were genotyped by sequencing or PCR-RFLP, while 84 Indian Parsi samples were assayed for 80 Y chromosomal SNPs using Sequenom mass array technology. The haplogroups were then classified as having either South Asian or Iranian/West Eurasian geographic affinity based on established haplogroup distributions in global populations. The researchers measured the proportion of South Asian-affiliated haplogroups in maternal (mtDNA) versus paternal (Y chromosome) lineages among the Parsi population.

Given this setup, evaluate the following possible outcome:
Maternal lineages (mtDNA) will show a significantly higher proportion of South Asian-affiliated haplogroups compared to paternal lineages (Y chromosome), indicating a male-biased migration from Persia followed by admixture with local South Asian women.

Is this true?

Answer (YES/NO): YES